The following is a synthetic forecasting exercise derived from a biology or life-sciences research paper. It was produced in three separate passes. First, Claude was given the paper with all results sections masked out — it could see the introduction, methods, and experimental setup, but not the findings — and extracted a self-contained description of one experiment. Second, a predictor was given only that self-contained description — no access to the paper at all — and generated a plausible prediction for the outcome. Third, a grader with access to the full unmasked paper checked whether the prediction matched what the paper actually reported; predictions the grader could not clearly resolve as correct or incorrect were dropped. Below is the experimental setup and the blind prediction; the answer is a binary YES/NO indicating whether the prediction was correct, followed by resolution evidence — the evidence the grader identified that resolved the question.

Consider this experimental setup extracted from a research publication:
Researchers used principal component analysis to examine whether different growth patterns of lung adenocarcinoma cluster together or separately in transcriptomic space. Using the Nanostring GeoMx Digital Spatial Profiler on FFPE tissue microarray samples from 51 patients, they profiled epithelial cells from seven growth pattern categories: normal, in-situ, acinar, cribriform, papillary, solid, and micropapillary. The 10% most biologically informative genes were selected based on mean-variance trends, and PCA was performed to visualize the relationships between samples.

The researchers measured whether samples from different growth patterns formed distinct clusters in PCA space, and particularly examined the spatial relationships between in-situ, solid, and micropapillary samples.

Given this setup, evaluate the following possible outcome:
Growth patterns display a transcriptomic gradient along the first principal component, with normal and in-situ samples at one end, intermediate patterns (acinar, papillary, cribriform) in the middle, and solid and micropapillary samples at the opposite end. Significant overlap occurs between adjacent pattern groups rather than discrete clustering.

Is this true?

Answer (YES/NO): NO